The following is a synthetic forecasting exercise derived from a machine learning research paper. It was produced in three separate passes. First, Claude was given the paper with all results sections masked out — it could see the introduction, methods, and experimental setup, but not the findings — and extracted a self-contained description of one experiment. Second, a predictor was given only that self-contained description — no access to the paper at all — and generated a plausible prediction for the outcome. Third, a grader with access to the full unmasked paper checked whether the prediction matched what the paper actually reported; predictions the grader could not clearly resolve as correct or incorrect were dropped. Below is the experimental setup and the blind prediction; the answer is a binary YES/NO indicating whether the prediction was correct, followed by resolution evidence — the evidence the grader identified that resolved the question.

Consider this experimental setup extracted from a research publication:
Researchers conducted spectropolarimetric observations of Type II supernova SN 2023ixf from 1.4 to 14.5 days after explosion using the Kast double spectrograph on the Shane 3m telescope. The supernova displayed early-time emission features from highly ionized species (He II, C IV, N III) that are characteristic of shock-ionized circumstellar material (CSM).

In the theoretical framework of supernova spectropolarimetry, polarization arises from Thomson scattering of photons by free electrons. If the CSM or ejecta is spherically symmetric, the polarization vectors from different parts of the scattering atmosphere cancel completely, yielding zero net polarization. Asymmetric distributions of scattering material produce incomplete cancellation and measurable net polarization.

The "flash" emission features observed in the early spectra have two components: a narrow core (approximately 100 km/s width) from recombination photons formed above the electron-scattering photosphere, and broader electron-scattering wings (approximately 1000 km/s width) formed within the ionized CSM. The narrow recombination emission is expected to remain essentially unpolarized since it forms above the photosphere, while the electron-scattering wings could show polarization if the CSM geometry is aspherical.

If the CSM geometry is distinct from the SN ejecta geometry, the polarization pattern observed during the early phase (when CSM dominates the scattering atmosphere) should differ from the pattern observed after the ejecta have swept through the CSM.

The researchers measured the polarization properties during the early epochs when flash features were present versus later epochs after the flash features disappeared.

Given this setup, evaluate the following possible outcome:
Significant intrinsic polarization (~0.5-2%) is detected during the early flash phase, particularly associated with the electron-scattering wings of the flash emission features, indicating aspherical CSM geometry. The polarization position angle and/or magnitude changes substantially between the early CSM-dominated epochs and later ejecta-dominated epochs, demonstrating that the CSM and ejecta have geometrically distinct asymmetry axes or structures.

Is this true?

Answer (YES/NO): YES